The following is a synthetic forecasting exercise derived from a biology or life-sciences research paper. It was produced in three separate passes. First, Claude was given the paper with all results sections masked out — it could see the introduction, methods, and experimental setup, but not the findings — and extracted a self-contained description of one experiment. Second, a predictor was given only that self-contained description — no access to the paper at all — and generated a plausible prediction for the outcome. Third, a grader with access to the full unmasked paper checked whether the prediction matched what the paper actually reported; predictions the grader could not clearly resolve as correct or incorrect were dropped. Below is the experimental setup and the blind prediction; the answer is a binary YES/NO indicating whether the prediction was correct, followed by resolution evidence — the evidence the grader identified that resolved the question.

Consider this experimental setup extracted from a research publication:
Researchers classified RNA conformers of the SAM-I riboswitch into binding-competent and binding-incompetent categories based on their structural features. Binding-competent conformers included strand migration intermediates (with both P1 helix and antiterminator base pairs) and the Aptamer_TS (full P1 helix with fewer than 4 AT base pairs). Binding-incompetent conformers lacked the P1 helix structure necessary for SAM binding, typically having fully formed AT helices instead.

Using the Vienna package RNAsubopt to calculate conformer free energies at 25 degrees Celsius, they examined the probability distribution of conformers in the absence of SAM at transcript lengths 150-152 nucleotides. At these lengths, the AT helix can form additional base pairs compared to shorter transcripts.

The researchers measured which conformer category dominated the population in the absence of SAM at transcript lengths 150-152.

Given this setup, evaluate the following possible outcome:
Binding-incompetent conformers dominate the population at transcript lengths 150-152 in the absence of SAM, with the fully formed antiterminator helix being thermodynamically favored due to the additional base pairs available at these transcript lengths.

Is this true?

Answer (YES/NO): YES